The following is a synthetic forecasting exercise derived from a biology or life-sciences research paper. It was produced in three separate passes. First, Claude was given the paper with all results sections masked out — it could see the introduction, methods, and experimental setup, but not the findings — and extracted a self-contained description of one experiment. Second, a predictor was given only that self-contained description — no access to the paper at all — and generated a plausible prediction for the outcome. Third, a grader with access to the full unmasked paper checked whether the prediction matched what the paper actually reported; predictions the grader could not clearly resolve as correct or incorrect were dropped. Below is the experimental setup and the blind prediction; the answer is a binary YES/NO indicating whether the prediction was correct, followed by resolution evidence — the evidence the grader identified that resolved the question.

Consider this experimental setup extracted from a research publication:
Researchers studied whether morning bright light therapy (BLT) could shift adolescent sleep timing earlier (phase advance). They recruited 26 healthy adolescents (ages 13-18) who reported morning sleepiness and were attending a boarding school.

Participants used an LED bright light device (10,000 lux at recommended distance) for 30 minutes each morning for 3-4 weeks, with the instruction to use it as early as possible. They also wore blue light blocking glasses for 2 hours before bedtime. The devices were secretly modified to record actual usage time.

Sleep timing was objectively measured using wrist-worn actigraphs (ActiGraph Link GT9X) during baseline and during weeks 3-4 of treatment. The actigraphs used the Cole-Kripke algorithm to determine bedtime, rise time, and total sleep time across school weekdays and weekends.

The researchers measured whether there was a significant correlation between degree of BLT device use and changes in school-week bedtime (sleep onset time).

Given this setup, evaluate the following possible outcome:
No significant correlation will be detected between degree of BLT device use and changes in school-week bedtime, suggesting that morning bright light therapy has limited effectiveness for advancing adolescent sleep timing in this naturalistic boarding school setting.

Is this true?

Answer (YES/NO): YES